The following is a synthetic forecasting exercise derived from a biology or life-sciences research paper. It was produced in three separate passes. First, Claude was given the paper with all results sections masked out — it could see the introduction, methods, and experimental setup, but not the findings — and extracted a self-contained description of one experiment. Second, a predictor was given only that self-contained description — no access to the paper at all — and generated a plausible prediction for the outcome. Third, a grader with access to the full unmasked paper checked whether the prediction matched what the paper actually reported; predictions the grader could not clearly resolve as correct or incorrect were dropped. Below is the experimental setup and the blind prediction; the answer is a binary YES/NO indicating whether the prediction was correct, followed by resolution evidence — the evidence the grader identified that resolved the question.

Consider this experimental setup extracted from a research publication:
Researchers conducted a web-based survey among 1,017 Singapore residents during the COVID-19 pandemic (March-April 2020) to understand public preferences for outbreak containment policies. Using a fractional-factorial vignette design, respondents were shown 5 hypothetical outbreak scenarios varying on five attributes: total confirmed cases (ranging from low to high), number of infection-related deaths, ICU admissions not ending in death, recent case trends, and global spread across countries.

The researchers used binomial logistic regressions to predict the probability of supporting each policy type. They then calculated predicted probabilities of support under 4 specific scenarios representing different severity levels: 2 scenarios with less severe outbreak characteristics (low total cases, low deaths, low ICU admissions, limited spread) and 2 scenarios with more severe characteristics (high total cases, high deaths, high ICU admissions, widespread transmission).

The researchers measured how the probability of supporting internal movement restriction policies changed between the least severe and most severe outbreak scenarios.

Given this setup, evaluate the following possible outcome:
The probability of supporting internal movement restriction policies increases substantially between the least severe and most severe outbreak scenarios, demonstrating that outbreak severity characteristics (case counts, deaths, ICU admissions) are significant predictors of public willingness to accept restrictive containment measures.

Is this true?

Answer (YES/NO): YES